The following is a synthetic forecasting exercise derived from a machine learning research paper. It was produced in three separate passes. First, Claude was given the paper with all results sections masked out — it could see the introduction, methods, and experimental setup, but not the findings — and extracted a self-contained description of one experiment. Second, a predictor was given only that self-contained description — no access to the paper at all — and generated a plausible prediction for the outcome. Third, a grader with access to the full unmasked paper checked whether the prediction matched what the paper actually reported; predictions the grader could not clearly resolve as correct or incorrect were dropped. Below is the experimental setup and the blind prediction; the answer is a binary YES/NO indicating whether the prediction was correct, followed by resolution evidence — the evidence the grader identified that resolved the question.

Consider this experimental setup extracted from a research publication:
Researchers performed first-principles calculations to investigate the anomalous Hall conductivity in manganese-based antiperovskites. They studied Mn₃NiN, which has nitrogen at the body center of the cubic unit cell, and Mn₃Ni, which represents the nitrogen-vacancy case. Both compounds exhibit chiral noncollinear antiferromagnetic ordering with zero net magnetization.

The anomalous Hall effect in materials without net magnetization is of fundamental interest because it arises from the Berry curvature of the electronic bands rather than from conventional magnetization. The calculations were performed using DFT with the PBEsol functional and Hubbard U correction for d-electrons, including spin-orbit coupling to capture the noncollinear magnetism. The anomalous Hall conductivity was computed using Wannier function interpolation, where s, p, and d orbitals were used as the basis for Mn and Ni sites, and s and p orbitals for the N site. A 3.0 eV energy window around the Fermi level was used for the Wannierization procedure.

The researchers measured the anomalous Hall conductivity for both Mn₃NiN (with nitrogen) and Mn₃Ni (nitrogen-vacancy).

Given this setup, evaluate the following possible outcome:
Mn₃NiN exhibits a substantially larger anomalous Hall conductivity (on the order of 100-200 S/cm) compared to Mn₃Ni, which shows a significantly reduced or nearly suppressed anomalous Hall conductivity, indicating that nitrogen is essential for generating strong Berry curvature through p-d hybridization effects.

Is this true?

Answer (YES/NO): NO